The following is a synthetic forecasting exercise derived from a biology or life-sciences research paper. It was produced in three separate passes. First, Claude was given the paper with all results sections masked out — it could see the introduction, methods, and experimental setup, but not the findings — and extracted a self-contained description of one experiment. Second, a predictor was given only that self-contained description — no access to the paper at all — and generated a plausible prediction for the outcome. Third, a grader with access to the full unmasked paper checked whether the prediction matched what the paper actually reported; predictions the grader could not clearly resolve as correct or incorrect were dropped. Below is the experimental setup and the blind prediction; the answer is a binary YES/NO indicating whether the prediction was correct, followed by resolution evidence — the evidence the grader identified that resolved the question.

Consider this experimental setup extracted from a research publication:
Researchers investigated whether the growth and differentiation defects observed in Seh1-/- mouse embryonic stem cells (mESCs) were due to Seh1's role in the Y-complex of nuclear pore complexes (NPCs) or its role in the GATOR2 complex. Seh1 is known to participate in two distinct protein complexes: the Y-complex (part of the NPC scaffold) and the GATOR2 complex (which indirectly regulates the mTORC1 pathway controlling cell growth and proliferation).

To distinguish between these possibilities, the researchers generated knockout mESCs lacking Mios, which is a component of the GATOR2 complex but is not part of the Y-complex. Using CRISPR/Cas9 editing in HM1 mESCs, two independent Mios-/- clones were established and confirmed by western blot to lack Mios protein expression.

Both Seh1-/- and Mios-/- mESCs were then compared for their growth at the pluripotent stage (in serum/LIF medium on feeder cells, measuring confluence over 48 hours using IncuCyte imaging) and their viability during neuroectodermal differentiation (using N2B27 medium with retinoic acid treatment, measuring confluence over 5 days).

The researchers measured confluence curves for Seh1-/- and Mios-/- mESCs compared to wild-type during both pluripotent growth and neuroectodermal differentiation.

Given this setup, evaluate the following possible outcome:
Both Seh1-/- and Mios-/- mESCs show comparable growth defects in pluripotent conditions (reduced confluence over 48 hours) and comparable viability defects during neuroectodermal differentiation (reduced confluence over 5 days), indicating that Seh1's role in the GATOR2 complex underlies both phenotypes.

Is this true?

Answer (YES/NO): NO